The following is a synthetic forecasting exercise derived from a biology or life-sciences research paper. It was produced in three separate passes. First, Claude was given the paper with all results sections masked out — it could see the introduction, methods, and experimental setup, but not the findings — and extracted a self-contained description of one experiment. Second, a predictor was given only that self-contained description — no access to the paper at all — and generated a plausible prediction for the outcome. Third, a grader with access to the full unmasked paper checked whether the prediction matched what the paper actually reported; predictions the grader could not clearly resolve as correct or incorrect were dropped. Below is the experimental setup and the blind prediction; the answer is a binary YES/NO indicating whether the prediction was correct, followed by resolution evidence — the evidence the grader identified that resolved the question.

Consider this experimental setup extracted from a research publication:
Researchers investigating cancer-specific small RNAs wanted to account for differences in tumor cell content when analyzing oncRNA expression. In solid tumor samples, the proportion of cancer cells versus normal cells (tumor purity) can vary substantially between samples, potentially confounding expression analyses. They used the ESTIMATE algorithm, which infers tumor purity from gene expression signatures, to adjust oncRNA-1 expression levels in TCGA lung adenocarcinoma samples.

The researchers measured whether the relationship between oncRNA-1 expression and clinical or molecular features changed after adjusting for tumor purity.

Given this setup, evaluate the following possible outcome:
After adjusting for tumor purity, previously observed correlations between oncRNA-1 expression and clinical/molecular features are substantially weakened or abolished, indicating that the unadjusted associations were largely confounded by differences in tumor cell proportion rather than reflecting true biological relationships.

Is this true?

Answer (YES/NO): NO